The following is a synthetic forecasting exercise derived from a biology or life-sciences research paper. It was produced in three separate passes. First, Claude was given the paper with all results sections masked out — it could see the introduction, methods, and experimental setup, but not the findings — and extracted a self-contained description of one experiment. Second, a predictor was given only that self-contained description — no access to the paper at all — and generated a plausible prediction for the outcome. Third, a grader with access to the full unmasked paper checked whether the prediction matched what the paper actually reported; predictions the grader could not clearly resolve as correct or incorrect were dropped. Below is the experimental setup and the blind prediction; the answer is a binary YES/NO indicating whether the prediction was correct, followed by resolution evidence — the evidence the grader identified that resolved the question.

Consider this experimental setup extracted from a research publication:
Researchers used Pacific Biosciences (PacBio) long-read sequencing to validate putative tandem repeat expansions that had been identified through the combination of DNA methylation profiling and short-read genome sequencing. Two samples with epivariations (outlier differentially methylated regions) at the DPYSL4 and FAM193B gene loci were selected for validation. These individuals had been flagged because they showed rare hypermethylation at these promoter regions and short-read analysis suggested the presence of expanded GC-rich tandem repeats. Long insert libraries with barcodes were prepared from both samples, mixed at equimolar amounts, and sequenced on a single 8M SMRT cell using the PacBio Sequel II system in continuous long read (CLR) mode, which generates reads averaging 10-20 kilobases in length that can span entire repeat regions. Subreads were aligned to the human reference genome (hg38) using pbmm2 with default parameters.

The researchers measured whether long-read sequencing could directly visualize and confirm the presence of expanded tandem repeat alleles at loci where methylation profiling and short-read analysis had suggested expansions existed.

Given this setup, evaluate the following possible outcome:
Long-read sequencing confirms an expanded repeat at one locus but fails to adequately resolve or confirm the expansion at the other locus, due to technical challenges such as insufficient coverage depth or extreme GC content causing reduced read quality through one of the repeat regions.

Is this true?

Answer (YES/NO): NO